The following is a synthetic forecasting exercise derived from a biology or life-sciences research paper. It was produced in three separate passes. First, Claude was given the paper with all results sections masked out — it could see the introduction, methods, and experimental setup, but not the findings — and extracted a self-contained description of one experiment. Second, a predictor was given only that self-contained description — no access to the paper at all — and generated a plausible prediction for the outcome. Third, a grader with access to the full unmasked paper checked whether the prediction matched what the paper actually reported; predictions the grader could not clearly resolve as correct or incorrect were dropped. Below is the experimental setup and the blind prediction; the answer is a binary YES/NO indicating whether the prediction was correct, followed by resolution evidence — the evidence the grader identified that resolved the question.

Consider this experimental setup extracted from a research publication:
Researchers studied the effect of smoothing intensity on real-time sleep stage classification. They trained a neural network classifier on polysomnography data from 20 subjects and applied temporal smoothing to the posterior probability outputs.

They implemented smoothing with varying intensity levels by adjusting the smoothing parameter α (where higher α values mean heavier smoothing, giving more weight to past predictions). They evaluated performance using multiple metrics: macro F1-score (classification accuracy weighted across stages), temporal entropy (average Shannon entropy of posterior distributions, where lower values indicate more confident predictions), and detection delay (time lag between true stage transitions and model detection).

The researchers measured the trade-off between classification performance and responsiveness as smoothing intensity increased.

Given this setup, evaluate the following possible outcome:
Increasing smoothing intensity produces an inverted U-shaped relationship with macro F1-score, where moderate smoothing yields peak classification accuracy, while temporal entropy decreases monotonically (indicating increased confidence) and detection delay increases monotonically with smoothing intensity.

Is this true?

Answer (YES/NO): NO